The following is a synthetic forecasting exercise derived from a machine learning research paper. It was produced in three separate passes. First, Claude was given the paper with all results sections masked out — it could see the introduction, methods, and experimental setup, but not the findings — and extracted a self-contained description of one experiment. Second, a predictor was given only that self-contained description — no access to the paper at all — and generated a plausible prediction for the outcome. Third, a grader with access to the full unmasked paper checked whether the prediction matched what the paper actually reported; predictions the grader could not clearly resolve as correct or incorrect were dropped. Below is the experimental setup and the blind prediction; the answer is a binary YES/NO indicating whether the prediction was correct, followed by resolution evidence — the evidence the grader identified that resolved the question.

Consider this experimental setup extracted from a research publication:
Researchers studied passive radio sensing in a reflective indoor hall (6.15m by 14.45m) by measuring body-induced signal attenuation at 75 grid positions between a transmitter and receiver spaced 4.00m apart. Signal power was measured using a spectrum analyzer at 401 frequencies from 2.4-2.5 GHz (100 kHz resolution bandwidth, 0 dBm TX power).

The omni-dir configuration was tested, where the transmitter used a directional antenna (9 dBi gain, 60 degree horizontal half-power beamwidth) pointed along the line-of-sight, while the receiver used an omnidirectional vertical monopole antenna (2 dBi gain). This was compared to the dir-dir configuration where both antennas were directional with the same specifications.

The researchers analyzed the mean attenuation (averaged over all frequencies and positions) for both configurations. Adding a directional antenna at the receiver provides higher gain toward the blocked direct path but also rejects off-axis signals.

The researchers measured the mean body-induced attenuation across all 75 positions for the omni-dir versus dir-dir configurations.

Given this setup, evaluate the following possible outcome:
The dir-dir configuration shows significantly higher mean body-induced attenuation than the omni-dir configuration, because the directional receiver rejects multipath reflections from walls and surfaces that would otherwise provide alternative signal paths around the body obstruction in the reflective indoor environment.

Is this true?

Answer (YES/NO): YES